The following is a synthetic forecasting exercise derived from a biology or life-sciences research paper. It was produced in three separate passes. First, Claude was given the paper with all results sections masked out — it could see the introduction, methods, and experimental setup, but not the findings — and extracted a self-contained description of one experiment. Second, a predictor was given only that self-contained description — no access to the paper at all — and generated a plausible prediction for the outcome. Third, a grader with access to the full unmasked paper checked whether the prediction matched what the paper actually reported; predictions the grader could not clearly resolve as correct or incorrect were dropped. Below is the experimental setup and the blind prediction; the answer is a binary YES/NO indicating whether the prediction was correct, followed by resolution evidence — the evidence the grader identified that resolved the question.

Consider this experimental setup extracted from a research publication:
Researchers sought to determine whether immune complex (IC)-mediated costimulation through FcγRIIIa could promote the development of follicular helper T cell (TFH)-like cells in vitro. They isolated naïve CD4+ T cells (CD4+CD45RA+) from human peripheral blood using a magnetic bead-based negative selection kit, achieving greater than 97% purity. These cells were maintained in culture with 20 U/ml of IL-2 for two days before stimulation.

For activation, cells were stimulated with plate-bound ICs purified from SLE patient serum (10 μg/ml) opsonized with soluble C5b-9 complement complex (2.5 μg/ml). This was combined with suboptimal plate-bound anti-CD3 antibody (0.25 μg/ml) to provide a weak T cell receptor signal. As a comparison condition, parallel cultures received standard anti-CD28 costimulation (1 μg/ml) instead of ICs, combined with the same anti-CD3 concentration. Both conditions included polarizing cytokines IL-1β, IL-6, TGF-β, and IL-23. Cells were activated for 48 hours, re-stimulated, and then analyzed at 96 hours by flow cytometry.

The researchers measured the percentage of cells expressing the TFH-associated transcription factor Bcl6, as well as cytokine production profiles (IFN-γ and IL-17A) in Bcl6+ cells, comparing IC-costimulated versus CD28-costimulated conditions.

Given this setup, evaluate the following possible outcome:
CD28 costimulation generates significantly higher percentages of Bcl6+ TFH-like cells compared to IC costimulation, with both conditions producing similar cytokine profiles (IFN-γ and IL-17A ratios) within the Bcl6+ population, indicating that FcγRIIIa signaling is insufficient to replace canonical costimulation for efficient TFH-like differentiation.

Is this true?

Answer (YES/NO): NO